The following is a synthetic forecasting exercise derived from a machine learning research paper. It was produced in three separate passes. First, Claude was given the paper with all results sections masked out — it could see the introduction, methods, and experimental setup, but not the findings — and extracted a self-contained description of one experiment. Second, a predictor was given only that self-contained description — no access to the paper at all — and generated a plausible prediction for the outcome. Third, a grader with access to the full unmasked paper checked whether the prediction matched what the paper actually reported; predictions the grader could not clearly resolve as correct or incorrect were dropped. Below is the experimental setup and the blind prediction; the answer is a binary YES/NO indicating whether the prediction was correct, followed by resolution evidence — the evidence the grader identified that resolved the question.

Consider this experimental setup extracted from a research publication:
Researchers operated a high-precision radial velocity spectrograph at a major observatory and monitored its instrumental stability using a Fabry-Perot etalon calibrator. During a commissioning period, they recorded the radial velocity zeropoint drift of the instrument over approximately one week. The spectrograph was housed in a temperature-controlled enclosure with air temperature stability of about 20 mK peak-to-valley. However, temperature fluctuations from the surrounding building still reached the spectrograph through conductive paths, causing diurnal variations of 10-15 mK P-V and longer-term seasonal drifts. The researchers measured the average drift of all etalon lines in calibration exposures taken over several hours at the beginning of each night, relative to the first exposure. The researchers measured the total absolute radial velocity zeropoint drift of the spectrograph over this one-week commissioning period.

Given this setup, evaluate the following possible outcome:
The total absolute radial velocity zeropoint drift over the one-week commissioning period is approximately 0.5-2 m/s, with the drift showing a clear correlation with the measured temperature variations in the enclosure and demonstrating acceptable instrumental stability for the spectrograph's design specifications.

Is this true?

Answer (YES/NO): NO